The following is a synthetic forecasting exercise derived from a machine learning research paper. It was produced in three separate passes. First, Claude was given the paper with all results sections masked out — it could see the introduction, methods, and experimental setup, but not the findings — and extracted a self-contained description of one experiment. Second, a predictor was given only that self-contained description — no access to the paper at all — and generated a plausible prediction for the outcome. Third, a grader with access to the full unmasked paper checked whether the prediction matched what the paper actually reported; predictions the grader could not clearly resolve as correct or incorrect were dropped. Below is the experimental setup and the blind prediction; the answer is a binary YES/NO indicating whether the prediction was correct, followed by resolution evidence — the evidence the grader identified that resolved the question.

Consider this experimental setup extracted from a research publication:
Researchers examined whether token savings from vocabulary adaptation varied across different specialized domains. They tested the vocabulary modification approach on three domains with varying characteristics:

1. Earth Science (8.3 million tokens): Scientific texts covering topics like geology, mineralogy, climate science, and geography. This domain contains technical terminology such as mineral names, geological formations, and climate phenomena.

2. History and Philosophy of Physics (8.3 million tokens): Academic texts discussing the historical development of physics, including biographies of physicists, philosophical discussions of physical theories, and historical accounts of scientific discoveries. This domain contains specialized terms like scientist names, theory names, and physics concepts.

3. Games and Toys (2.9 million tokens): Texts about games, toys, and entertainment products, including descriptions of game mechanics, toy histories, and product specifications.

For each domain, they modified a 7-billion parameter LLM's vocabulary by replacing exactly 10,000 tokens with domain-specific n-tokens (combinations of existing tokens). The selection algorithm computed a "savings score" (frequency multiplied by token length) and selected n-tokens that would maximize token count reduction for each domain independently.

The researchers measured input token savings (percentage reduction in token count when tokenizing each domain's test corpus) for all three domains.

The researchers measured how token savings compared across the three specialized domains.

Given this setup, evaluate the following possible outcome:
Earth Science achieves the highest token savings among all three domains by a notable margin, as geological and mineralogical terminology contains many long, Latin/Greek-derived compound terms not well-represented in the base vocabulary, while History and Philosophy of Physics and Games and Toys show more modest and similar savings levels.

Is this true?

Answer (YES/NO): NO